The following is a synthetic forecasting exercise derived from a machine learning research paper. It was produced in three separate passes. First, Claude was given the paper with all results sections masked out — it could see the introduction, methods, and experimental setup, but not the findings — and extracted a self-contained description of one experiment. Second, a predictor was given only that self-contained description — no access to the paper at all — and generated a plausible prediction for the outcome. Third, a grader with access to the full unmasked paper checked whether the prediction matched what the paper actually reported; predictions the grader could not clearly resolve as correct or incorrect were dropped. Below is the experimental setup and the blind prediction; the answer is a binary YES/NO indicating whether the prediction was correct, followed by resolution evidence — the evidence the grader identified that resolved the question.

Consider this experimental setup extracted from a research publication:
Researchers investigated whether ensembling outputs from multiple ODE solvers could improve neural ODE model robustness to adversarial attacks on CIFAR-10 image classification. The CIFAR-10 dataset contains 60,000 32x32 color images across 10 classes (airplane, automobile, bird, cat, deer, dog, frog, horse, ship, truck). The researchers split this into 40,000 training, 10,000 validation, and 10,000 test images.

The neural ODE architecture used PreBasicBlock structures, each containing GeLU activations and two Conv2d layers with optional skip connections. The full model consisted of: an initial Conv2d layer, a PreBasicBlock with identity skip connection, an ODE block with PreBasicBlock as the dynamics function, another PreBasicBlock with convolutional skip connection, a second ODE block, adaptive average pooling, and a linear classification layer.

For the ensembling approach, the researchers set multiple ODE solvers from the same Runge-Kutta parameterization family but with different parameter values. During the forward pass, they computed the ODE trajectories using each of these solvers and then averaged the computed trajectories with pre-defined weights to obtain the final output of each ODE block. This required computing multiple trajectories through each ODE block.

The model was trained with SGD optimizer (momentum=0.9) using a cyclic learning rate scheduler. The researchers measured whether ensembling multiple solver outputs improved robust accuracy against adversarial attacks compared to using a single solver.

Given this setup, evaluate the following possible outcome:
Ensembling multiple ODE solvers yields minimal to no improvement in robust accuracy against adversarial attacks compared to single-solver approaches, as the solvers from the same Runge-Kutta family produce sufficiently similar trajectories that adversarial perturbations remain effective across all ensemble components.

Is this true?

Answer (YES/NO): YES